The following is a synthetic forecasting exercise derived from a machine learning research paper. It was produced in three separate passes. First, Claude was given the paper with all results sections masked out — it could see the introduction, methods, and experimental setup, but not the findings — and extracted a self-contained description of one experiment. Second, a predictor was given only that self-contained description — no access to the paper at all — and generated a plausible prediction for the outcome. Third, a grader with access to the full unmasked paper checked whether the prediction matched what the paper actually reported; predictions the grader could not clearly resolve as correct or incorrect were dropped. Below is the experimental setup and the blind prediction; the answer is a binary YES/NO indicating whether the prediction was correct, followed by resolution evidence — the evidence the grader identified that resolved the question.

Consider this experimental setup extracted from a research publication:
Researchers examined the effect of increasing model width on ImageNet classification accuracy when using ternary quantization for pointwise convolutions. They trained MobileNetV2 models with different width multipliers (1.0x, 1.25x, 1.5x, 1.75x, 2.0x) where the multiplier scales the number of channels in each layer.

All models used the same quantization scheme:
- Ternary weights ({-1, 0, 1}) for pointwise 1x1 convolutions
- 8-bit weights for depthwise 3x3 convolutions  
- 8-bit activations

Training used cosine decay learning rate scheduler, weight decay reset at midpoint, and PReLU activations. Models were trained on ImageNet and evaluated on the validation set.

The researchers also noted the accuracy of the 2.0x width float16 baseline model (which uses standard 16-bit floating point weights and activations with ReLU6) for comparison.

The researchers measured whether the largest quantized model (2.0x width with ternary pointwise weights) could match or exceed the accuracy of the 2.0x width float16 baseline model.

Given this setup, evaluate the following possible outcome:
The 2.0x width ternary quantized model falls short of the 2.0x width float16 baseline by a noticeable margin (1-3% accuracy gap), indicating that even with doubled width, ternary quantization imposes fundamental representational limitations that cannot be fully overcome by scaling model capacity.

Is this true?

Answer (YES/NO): NO